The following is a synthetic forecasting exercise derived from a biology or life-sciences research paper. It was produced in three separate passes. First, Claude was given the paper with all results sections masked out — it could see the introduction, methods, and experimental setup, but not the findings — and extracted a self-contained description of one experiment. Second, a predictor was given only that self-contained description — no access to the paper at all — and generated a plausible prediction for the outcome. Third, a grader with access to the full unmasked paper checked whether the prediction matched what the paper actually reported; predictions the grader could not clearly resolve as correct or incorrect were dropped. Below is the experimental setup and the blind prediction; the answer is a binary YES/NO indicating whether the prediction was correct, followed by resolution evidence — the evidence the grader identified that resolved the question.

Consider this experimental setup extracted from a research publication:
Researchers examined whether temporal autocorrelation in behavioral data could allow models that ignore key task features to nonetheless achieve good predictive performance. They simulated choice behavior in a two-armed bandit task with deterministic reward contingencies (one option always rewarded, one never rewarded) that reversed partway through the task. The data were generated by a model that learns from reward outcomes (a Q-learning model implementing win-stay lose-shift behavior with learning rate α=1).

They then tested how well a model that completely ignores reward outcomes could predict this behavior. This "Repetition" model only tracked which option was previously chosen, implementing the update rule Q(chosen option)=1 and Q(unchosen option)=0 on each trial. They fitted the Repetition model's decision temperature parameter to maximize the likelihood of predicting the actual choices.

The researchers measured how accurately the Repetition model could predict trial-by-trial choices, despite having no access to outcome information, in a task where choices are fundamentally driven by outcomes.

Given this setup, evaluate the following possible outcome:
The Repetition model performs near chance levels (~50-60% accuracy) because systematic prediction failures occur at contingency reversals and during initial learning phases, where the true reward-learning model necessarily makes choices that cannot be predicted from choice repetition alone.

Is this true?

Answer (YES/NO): NO